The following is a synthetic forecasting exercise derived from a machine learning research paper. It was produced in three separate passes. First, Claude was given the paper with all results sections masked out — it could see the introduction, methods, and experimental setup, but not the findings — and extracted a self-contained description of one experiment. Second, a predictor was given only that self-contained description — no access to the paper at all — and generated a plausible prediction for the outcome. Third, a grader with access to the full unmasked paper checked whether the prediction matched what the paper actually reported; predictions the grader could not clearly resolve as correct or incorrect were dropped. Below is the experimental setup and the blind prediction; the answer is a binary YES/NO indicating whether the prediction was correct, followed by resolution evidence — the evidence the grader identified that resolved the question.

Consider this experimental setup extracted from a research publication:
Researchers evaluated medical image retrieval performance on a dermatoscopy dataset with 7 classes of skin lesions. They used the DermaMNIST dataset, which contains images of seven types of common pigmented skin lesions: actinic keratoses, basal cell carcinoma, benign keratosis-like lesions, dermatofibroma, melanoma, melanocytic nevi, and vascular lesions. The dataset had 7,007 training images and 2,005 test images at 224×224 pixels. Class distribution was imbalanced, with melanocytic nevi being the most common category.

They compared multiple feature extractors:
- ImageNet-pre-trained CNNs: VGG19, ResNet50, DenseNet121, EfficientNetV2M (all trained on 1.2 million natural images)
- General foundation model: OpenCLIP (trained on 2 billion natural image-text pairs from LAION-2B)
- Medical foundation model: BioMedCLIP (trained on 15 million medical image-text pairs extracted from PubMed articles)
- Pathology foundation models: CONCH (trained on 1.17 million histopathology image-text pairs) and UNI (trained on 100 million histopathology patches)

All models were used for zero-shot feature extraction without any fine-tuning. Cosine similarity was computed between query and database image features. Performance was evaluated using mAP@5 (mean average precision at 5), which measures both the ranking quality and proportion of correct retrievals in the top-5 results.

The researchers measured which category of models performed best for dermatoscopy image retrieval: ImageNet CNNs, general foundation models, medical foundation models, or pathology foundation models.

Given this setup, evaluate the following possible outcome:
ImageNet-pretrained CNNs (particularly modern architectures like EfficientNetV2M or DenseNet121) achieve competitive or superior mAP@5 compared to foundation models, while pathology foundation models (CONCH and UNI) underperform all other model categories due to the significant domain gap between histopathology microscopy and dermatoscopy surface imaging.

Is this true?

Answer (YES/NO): NO